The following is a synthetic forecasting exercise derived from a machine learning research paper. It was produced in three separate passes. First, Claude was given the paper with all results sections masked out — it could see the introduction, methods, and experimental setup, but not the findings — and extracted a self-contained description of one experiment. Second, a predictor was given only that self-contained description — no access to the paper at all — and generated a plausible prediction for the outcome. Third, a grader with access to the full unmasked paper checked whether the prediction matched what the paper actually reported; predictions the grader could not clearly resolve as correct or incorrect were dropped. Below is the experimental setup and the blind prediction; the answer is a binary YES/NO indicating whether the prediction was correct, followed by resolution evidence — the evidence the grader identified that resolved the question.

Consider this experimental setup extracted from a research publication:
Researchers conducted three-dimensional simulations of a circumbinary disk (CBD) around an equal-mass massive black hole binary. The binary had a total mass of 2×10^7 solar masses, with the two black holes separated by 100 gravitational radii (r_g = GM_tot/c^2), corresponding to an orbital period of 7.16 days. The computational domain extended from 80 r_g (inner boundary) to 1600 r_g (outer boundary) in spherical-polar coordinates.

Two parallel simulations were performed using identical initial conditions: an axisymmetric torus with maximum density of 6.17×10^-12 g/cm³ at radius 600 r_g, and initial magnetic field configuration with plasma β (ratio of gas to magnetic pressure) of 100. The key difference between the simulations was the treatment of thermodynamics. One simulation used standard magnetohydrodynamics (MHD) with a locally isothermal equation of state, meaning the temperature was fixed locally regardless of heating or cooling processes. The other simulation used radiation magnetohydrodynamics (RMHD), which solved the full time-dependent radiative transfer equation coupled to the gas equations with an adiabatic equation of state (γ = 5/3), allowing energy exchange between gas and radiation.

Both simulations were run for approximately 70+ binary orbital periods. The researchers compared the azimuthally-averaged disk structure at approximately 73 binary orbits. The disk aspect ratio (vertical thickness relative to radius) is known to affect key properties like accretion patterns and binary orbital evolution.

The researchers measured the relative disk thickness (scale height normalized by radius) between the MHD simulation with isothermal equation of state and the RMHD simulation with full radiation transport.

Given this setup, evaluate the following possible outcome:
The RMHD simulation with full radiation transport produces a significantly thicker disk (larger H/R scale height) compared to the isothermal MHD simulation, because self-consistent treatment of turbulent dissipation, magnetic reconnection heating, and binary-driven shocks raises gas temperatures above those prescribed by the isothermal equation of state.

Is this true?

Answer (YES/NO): NO